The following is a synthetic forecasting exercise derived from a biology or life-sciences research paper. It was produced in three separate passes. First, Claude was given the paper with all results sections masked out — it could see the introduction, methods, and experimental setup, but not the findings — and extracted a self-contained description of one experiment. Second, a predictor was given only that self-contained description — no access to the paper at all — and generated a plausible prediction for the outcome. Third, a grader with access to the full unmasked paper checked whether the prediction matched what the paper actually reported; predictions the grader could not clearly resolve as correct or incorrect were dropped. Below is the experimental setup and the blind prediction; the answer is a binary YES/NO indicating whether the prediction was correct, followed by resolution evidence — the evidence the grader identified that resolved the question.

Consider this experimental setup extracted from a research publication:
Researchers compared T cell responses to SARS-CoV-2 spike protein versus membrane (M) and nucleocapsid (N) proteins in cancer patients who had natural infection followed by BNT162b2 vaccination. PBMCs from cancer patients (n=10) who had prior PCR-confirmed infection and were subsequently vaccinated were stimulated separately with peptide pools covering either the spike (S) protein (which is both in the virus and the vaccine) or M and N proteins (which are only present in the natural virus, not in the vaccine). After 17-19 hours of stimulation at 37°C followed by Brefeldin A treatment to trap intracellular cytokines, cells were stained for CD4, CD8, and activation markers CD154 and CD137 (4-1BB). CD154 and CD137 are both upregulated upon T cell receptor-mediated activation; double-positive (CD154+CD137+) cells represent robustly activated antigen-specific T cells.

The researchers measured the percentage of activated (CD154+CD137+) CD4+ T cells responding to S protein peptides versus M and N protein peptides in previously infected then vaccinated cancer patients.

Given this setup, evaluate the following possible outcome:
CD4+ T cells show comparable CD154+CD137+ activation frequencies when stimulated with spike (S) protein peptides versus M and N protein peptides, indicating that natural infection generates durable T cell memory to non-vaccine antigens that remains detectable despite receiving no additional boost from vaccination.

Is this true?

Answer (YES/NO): NO